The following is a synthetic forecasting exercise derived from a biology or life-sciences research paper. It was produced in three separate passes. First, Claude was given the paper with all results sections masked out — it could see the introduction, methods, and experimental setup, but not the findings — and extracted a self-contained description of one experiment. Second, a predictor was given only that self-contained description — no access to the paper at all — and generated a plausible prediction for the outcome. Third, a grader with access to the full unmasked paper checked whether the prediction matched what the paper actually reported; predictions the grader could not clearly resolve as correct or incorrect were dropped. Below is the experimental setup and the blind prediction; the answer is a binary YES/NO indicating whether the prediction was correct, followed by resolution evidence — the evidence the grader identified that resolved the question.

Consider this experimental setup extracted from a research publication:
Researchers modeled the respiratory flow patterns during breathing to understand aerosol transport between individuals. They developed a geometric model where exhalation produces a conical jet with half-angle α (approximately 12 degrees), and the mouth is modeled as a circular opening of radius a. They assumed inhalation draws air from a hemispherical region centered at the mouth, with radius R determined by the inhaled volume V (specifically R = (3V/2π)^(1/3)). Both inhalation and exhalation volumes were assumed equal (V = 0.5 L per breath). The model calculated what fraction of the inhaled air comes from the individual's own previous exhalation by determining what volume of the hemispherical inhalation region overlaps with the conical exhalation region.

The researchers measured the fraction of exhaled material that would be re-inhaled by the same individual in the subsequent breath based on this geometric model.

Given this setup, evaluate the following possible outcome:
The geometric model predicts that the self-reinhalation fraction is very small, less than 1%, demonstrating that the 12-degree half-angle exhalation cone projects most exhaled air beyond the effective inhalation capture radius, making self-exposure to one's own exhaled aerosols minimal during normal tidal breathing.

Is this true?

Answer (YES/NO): NO